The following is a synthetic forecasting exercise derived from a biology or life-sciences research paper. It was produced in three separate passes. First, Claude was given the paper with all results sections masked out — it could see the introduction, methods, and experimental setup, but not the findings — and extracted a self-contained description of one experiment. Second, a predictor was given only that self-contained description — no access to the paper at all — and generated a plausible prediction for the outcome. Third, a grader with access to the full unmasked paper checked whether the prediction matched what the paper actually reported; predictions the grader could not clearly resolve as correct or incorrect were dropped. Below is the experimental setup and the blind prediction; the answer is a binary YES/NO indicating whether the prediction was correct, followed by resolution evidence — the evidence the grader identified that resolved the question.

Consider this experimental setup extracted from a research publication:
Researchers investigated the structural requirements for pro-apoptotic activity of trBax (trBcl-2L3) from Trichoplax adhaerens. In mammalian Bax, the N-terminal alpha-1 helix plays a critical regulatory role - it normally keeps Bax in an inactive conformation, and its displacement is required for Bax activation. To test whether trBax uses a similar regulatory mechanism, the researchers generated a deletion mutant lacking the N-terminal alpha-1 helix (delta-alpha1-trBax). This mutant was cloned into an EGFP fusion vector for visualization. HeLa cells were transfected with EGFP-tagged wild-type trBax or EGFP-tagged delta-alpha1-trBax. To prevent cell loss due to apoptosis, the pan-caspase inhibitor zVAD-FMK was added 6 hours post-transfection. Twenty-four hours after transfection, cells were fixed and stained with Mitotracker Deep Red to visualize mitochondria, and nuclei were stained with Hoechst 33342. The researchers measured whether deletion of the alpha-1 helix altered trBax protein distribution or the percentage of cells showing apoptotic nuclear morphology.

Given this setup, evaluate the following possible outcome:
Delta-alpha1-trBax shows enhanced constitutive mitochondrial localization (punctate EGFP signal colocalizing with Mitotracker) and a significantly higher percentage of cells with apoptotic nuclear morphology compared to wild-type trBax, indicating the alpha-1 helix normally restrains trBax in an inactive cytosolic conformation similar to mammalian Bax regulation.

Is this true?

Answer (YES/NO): NO